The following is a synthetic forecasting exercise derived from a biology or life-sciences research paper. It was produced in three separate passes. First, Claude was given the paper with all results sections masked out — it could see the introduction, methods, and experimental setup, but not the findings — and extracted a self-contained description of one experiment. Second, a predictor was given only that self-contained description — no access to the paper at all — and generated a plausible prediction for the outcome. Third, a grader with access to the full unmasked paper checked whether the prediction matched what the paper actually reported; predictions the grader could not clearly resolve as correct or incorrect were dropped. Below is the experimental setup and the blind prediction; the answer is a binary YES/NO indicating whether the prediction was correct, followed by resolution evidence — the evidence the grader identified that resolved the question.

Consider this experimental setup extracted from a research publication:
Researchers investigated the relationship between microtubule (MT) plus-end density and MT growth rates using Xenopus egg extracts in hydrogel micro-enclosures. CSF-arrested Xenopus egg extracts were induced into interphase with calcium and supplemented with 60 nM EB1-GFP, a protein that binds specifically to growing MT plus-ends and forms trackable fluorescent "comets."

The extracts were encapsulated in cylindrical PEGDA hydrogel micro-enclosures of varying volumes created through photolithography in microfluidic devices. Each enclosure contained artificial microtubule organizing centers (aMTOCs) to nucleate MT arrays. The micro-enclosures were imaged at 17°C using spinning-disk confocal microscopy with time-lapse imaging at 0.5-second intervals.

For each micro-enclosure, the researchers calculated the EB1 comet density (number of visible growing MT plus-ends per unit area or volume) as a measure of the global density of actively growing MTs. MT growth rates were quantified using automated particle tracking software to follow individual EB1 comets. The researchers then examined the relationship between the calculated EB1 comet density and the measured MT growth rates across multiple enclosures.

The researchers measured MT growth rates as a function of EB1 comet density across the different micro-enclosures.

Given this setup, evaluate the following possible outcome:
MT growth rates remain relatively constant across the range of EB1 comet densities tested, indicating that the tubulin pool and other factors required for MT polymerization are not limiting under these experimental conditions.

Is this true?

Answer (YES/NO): NO